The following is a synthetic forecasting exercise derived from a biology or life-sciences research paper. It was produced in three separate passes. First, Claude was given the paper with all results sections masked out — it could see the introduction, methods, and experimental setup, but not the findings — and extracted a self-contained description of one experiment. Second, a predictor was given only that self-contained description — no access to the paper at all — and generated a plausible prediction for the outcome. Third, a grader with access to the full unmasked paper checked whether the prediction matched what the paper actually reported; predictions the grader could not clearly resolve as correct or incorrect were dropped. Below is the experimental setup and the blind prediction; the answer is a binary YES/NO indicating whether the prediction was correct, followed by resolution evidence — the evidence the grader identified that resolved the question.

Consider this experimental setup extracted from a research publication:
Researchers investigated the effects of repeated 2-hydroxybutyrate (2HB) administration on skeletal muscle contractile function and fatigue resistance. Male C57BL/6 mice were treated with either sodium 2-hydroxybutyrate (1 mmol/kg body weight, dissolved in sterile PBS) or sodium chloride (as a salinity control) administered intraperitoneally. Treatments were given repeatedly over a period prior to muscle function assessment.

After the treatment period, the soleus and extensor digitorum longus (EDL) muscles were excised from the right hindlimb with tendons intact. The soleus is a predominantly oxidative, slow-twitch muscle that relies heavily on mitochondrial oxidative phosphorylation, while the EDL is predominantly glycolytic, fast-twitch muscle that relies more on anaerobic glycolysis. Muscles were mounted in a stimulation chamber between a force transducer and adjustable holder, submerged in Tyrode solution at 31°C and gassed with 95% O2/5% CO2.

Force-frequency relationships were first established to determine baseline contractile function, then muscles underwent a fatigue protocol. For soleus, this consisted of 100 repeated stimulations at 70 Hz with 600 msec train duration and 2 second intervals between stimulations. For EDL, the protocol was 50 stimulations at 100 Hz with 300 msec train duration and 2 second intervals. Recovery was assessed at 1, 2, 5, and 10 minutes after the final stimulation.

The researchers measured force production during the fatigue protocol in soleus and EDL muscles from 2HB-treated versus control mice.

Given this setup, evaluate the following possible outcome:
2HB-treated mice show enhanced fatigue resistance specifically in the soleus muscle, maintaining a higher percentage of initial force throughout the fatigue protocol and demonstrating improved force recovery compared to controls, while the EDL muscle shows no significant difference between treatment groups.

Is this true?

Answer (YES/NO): NO